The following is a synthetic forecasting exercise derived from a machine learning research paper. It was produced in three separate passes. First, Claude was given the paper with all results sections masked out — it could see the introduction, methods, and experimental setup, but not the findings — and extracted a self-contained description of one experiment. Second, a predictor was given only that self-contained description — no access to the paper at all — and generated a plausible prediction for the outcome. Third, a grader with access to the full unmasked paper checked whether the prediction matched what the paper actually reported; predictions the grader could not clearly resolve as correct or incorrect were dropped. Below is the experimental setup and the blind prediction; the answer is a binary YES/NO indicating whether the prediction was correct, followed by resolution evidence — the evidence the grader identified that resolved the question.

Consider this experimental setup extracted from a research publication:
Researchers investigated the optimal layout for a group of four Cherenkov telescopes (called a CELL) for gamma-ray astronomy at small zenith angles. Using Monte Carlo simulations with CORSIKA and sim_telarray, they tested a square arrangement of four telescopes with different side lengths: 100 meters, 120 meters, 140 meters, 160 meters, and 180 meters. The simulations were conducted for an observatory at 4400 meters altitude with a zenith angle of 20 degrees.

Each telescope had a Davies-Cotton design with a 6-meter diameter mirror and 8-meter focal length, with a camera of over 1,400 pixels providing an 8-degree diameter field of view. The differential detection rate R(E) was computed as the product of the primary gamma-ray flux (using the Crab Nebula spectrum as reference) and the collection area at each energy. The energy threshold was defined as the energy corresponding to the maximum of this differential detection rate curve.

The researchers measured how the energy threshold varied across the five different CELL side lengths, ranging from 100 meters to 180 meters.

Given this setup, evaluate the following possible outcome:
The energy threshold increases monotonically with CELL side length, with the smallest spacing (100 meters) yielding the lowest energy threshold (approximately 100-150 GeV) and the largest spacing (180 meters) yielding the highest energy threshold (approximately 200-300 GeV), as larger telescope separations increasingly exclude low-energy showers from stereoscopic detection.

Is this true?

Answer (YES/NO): NO